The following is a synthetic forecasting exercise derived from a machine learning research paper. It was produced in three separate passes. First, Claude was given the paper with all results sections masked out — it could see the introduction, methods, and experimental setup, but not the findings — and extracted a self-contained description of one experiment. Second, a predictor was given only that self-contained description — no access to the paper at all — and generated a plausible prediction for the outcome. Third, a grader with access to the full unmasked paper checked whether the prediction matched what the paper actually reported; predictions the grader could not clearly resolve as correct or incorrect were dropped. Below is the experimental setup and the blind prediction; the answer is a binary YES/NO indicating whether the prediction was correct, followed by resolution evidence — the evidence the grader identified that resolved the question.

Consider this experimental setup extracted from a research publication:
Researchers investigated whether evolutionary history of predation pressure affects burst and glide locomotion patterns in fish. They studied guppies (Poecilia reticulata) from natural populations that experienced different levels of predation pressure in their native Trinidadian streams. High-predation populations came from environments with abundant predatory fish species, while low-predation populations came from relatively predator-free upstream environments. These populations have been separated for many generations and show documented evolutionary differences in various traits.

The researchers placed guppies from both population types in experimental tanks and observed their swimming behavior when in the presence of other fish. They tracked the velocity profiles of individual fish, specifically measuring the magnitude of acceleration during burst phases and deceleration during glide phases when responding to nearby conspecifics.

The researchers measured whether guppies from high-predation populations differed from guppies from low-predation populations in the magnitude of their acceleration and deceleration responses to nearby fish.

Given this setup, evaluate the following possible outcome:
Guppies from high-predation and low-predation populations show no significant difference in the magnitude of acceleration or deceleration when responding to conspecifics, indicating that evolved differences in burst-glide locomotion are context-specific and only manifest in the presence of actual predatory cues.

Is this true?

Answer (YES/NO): NO